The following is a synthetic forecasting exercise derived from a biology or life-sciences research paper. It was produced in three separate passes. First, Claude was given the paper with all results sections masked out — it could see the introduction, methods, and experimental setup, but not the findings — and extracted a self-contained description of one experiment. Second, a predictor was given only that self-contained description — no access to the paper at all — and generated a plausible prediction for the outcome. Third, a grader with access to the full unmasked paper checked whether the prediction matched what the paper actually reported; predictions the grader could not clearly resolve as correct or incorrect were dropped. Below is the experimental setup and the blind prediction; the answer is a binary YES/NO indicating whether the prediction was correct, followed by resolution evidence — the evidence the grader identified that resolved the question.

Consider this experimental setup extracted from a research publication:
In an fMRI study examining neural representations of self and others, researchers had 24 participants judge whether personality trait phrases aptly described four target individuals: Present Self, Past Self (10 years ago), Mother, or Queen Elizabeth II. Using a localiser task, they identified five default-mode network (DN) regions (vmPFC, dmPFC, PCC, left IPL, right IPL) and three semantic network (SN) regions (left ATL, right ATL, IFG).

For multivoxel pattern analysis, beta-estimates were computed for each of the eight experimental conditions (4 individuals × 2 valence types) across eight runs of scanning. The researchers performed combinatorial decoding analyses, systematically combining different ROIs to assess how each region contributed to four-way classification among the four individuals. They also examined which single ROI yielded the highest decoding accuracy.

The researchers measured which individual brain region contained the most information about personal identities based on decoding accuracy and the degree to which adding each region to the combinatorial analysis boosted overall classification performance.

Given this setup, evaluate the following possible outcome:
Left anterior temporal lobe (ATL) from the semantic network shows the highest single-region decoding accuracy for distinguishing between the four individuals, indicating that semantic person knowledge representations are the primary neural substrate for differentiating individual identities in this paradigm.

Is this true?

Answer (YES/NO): NO